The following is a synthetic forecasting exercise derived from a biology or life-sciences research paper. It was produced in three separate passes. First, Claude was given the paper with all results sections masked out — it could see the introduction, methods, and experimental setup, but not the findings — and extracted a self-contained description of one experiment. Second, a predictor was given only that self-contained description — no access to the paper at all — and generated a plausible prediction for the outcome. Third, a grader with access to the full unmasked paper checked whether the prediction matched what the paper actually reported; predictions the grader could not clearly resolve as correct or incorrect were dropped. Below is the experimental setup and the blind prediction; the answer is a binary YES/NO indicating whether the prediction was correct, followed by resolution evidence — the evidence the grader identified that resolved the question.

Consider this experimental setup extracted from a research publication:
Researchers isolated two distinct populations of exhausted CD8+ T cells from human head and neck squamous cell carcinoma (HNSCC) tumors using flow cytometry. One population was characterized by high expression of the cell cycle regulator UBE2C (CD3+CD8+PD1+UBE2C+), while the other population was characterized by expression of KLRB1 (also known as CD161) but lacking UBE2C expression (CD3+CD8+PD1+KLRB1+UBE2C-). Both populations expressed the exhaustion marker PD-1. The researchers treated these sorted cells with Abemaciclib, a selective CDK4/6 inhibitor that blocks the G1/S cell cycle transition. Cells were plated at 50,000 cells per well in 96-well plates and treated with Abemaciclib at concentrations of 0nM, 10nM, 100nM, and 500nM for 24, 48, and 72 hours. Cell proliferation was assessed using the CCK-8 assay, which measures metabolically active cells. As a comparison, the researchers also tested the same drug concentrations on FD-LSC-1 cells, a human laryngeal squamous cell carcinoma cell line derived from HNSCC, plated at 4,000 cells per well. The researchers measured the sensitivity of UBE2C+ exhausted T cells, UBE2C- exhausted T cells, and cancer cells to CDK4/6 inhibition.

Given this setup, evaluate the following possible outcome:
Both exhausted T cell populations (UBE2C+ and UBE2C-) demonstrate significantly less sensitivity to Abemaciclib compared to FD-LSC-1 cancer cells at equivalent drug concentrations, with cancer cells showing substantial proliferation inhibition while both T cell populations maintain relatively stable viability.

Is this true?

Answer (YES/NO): NO